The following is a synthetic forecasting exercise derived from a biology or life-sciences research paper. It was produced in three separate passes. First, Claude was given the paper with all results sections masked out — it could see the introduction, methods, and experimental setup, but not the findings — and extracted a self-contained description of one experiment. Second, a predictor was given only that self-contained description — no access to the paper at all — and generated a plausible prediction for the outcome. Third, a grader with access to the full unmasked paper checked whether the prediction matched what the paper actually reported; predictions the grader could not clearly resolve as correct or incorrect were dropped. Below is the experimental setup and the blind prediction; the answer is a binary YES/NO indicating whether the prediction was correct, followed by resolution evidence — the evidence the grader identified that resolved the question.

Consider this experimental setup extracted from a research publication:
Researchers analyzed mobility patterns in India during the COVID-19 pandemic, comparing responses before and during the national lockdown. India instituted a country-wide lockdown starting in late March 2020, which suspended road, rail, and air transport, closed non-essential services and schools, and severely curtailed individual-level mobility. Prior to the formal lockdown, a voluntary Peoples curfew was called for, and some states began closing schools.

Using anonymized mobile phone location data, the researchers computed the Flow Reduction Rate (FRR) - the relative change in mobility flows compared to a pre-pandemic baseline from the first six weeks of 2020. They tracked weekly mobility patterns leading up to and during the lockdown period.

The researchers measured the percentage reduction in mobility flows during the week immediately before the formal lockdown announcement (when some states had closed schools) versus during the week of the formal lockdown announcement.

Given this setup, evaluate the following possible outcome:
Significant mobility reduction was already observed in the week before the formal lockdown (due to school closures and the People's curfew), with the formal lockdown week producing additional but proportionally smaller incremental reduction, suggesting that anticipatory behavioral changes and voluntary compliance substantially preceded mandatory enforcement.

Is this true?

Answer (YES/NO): YES